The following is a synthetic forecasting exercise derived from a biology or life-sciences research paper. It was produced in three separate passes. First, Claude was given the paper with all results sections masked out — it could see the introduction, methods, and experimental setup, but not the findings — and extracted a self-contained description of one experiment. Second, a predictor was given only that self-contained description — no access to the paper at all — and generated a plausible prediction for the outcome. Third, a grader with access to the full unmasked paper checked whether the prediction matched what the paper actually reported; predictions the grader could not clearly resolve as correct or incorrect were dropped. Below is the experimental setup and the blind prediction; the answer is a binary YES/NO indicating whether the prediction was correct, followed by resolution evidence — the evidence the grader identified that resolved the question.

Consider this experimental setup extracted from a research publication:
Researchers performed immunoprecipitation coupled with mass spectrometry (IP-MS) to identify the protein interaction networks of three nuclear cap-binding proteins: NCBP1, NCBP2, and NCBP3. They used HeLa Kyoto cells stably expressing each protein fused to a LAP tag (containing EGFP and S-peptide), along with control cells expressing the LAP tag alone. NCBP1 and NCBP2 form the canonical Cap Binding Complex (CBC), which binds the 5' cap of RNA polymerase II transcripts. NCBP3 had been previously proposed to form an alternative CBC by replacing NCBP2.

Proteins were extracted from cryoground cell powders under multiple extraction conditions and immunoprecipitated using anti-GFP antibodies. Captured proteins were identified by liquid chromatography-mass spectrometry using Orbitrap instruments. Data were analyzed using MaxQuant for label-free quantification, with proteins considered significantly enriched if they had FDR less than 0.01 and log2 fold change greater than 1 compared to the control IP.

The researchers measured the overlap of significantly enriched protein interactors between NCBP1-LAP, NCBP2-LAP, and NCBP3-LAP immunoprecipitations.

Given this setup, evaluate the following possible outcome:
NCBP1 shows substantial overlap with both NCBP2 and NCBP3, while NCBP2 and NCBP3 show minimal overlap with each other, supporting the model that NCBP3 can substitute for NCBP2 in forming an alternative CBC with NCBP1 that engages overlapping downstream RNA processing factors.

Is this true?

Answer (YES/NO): NO